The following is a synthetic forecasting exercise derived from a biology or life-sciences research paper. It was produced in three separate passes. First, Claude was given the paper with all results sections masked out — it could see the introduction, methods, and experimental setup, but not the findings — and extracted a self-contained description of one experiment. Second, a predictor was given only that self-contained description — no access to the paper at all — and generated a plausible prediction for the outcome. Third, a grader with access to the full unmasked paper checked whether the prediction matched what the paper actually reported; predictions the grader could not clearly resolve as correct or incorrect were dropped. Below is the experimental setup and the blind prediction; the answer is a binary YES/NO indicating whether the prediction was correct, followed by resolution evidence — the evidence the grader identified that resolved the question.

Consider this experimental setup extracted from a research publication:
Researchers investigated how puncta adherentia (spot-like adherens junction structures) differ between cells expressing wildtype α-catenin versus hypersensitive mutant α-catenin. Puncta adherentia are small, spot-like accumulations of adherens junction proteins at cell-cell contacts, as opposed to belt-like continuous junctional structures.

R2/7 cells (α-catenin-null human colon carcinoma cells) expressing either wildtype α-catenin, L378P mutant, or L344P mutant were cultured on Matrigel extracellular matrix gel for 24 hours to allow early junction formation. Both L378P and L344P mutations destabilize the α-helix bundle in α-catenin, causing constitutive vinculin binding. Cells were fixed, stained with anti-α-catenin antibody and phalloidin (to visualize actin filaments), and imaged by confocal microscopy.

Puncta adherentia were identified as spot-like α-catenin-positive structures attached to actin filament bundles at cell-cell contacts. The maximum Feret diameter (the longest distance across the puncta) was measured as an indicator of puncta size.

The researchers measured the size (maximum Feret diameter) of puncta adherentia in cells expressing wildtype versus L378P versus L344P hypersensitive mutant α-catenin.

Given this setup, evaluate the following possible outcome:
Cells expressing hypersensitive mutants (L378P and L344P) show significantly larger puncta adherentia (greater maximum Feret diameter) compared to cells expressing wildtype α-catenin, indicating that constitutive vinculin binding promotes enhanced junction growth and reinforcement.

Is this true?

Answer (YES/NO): NO